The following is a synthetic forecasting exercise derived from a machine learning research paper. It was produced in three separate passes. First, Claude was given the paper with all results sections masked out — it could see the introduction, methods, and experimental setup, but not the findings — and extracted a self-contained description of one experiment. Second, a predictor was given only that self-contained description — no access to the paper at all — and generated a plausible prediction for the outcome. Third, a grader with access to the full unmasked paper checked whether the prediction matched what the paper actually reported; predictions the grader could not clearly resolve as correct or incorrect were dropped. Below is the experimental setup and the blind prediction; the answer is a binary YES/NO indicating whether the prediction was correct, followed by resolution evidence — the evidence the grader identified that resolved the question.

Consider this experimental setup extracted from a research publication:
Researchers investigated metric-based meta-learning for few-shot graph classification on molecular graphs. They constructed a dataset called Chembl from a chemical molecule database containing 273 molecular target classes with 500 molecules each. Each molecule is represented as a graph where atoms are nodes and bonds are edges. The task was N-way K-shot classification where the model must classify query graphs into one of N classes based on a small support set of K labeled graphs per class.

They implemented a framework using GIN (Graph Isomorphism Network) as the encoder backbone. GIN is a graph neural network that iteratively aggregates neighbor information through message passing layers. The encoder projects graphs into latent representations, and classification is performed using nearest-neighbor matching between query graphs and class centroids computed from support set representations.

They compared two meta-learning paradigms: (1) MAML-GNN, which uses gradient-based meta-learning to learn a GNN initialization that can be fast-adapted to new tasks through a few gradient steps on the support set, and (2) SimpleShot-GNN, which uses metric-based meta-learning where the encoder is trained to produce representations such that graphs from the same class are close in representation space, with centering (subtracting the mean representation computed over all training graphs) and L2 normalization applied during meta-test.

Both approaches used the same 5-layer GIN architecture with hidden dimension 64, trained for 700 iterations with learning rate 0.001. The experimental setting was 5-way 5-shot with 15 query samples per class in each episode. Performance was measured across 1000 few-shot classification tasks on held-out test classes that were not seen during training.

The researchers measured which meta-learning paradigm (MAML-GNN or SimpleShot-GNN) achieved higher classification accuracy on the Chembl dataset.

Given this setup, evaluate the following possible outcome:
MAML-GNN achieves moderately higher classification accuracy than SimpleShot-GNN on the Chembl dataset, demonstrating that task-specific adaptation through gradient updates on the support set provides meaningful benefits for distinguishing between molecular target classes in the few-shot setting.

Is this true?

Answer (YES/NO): NO